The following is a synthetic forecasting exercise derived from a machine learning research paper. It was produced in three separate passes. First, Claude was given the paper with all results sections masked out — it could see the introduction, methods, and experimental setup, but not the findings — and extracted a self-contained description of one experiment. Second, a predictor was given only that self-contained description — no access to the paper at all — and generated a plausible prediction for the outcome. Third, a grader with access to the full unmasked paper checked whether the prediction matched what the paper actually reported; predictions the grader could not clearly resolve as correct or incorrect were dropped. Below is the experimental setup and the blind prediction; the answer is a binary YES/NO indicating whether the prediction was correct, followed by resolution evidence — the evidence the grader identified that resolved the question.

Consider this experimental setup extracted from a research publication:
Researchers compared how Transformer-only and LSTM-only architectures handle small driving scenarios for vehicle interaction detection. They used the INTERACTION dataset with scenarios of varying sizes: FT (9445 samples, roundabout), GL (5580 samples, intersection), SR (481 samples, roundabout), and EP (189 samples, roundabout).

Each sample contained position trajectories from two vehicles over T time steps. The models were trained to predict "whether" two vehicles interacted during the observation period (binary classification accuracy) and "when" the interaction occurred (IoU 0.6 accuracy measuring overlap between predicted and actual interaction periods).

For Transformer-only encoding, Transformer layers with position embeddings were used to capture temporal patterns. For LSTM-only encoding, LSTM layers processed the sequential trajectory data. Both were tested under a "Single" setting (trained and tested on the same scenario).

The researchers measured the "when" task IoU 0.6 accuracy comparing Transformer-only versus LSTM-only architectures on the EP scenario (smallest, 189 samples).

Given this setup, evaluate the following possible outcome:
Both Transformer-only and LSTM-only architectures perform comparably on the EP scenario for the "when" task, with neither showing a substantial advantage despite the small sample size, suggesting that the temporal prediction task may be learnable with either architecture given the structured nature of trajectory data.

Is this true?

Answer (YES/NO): NO